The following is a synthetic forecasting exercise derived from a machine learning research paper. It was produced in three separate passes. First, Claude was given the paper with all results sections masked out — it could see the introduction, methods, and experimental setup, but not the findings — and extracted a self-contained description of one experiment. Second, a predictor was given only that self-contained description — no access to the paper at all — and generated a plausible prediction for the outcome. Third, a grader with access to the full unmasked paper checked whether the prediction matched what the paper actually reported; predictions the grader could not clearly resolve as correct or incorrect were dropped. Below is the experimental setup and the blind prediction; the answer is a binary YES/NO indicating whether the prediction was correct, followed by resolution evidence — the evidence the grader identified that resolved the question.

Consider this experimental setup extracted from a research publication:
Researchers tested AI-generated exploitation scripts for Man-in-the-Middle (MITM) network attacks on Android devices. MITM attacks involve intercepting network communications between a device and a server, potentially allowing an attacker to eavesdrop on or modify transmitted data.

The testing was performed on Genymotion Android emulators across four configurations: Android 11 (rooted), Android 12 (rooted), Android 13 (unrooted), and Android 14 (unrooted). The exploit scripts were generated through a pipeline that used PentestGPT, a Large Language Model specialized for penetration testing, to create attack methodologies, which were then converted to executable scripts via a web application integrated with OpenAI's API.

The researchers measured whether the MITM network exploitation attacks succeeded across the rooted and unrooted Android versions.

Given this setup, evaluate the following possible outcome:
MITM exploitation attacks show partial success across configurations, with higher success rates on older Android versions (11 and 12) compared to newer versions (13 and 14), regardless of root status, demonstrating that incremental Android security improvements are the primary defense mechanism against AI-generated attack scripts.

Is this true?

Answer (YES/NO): NO